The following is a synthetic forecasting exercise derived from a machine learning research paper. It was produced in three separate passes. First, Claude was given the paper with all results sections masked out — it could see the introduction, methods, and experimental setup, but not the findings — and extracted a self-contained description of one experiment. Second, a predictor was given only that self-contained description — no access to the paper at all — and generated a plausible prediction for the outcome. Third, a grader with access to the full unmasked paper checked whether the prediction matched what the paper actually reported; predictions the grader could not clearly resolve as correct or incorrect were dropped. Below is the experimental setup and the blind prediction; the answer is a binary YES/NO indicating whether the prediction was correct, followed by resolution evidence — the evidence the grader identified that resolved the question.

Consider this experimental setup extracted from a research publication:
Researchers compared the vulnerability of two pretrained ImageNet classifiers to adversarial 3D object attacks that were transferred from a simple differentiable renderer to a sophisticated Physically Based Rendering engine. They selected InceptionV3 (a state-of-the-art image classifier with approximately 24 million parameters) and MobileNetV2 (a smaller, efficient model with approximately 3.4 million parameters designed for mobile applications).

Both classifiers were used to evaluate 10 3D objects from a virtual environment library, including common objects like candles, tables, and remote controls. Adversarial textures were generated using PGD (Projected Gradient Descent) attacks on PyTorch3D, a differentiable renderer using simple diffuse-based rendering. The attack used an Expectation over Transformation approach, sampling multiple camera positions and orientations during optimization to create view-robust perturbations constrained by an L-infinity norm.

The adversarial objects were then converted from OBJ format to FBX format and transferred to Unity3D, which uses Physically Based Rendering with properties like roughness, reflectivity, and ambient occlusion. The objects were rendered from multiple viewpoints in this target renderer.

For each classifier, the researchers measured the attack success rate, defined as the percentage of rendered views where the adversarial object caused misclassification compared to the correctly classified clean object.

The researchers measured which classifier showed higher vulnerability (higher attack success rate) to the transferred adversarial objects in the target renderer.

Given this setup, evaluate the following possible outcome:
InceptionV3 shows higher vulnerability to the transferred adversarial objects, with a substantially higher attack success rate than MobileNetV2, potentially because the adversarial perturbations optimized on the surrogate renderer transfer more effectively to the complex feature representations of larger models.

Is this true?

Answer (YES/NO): NO